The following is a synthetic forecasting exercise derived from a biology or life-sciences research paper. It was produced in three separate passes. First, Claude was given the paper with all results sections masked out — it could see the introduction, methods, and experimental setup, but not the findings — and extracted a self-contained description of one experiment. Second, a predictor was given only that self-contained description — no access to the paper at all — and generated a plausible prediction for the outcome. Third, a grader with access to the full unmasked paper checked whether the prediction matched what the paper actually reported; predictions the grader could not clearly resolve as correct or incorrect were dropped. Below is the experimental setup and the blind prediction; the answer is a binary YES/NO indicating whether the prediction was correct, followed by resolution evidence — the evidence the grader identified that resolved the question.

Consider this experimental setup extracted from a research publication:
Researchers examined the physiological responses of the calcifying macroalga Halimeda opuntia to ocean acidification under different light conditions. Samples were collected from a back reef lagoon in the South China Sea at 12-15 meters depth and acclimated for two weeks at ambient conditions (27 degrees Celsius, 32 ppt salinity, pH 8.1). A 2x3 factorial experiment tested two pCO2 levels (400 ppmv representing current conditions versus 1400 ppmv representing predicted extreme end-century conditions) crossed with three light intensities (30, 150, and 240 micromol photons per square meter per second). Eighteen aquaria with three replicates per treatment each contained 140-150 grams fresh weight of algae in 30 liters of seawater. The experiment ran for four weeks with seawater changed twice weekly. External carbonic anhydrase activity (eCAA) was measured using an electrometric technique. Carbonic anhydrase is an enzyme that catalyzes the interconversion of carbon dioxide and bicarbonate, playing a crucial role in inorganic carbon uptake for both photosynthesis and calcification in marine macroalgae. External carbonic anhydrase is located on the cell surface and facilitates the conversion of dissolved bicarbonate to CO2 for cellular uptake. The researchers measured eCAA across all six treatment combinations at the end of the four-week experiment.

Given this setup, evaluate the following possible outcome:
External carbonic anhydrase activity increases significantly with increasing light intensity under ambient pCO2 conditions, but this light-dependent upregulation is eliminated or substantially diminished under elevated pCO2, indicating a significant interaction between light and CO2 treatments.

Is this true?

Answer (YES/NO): NO